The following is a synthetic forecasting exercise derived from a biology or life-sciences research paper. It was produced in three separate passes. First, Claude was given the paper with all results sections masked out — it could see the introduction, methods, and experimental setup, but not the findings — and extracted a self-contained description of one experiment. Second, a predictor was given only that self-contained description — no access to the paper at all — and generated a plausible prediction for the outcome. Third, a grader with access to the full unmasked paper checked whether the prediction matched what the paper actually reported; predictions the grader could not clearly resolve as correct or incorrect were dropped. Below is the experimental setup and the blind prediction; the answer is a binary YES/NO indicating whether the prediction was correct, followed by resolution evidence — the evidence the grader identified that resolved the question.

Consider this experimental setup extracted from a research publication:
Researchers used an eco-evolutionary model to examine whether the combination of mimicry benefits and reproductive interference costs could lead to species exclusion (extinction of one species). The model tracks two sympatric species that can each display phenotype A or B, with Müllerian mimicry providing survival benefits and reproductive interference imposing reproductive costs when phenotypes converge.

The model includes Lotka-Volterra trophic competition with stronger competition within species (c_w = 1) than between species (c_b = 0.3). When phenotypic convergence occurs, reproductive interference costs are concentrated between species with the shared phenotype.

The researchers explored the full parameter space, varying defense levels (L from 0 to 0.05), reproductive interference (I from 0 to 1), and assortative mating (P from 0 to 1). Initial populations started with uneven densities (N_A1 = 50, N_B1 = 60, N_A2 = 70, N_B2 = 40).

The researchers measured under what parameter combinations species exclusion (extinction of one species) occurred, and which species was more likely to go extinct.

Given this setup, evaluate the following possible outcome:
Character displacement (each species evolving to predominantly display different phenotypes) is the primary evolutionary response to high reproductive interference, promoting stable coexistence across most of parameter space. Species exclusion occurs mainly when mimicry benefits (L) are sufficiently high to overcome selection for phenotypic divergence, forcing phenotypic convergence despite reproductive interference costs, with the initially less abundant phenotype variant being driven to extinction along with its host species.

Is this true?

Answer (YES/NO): NO